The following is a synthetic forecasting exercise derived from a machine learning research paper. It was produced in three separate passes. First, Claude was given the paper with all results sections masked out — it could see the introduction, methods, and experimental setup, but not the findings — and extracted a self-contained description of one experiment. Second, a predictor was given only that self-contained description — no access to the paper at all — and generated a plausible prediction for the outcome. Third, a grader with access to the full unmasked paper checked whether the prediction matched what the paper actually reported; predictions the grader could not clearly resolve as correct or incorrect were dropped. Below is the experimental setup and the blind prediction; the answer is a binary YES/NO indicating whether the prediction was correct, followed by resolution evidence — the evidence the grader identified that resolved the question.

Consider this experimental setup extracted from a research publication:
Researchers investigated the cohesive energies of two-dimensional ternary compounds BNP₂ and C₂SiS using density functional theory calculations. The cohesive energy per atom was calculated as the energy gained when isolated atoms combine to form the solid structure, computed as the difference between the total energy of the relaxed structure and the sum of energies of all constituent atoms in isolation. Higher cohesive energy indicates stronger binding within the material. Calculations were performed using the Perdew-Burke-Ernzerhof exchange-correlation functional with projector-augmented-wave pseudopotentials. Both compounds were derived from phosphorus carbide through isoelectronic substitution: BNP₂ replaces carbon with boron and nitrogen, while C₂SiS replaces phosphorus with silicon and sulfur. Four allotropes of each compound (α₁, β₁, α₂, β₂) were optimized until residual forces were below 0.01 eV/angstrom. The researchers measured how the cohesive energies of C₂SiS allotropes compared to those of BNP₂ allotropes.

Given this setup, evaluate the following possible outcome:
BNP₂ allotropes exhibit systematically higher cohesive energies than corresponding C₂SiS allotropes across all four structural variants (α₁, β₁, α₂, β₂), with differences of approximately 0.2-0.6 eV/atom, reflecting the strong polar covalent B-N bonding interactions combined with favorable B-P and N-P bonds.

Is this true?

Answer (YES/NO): NO